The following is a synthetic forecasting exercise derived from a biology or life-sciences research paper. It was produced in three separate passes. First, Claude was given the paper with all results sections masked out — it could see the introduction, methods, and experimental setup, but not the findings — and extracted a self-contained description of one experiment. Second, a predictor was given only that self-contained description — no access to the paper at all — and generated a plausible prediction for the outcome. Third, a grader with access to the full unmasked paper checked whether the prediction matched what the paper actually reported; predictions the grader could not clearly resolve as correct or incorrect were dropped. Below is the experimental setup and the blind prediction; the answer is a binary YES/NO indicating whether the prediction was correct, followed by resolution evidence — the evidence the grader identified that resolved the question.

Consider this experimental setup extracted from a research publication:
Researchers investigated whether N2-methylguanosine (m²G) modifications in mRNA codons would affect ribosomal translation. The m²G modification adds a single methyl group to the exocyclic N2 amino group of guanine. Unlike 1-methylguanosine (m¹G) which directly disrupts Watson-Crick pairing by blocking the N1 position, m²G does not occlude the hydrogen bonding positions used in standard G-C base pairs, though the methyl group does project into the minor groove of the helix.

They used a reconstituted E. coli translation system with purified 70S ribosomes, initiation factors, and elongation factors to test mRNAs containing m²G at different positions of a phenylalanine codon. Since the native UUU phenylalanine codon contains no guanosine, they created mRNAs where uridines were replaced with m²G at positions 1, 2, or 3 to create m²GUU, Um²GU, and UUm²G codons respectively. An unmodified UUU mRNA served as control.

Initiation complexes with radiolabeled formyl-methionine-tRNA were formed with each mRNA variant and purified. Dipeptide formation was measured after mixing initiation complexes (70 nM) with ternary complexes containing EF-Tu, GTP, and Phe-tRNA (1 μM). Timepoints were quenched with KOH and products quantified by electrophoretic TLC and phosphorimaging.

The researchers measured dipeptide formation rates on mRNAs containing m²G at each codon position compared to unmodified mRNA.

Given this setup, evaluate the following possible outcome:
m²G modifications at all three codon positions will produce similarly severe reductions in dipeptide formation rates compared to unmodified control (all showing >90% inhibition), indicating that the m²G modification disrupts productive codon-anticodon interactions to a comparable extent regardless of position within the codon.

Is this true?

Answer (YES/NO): NO